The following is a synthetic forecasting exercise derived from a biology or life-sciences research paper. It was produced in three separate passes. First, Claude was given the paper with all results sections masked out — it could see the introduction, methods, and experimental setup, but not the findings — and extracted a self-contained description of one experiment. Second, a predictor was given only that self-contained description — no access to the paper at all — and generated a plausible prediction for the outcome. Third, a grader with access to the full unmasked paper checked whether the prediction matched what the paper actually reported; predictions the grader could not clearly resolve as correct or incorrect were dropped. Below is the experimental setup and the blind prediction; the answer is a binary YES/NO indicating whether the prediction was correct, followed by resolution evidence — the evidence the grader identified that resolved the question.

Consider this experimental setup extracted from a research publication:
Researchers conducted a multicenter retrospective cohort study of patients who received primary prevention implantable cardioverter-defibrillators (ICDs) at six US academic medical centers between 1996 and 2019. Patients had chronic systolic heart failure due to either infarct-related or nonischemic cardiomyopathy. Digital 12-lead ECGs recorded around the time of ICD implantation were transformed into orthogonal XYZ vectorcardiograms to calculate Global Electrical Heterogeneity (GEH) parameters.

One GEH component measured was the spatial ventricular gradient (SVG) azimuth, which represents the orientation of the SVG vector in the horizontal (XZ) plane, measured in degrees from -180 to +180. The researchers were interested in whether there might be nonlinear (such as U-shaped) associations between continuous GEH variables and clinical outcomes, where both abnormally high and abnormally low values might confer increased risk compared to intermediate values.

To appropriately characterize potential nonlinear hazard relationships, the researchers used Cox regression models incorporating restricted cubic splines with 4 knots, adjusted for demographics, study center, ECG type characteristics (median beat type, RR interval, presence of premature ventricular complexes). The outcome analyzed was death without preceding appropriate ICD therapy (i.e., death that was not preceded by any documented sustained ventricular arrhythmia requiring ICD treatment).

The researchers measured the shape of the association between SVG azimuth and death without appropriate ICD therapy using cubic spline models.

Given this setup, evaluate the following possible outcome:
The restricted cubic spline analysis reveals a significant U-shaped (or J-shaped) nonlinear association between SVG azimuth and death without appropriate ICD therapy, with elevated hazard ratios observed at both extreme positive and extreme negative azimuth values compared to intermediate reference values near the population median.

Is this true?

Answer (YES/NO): NO